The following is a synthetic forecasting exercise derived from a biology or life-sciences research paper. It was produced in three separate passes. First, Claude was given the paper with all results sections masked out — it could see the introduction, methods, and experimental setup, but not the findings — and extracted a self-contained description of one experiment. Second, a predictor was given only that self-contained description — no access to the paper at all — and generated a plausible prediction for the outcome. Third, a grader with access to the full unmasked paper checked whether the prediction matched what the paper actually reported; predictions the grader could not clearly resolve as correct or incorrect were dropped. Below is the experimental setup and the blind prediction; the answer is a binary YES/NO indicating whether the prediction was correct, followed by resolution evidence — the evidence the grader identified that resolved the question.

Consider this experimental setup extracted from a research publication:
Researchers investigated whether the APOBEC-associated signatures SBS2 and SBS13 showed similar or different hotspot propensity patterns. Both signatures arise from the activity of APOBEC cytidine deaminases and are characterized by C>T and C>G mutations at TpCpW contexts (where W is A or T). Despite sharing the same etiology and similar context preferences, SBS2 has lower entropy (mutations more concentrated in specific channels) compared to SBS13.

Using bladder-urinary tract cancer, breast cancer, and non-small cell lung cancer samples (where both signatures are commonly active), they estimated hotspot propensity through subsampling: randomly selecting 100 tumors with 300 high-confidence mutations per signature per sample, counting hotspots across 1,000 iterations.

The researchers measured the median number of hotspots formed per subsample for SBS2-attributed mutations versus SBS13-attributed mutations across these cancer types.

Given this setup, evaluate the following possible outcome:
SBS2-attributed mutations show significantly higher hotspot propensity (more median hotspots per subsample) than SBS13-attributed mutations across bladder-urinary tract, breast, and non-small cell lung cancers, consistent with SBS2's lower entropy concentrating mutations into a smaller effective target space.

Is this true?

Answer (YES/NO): NO